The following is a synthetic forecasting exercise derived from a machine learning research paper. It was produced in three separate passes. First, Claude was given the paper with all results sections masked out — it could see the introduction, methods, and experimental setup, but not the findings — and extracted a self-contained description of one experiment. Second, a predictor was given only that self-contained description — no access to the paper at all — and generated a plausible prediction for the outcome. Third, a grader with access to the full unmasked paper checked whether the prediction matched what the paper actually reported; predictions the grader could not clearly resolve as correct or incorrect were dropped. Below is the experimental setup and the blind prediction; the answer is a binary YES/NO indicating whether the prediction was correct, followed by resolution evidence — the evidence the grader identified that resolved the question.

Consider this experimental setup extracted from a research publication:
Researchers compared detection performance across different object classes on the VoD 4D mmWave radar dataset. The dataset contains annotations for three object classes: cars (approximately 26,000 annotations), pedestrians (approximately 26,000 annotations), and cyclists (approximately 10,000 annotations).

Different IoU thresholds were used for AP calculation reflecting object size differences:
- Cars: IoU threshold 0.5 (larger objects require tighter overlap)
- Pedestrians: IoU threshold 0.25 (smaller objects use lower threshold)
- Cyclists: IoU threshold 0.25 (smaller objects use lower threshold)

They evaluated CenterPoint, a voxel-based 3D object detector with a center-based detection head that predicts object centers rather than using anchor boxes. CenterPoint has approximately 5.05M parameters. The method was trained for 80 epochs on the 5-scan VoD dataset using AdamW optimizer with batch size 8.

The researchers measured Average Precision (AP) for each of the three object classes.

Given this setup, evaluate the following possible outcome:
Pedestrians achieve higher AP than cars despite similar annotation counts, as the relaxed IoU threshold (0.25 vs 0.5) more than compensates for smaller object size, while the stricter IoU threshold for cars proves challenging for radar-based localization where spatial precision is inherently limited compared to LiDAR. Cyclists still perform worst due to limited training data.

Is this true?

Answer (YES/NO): NO